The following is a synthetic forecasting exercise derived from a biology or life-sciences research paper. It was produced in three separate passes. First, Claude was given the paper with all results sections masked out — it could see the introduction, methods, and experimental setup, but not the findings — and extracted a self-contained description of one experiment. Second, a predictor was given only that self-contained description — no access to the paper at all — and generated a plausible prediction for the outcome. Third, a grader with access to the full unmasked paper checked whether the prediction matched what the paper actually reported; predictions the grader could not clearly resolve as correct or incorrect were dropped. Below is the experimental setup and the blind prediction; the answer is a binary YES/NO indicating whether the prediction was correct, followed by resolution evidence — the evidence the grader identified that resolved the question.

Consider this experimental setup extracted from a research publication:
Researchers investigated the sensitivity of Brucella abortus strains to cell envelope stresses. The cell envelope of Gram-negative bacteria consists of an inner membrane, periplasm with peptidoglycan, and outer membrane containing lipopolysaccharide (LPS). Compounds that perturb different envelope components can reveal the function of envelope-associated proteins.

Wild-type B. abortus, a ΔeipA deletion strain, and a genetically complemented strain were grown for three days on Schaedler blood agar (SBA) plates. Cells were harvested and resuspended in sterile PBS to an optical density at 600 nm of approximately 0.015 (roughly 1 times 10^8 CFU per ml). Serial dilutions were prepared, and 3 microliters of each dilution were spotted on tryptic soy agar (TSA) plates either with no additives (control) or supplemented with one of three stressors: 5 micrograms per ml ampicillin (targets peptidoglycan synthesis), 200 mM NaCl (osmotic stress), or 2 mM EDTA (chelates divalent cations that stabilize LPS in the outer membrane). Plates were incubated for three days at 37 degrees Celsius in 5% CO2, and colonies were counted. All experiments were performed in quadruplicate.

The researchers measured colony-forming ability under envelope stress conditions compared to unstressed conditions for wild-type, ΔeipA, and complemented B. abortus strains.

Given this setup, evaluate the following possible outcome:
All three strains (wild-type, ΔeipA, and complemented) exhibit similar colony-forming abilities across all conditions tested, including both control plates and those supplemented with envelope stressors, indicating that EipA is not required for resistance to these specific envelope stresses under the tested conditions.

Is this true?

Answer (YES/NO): NO